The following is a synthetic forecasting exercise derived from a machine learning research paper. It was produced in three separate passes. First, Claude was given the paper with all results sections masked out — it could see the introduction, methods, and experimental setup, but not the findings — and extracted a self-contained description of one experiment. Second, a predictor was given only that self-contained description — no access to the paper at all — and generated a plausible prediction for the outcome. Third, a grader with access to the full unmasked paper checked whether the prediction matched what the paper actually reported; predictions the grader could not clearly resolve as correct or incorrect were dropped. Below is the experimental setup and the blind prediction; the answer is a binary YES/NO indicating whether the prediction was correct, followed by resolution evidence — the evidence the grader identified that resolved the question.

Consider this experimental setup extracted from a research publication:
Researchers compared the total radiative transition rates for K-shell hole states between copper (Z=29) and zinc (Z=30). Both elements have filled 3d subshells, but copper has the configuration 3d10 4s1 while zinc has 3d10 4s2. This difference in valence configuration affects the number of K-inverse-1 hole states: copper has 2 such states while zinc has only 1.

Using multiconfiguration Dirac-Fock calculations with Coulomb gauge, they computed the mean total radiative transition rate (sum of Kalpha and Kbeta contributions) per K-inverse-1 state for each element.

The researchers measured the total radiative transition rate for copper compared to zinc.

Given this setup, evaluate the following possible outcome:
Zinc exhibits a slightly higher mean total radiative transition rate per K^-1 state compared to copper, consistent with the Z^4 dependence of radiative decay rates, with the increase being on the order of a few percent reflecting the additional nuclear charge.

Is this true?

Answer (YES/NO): NO